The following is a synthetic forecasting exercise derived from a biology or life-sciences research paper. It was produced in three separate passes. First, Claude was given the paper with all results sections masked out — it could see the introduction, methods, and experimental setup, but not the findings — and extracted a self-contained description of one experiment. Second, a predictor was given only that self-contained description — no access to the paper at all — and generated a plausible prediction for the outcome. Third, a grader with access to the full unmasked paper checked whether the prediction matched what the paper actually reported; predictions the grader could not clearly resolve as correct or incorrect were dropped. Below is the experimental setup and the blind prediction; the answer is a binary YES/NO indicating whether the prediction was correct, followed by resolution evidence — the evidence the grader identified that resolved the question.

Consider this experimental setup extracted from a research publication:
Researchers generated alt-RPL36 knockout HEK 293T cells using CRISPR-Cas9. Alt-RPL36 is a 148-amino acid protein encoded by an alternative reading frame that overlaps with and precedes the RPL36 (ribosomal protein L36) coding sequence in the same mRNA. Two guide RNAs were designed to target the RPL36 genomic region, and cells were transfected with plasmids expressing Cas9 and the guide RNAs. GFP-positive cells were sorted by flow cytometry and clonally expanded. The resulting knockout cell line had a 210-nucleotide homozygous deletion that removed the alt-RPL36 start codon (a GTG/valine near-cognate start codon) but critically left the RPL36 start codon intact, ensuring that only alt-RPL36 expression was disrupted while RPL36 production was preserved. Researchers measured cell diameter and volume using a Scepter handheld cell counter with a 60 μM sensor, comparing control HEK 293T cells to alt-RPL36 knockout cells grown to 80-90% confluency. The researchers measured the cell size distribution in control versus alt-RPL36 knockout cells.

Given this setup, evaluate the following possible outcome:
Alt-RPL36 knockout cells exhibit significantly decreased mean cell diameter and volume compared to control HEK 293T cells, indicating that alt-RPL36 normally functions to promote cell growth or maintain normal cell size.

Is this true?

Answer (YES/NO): NO